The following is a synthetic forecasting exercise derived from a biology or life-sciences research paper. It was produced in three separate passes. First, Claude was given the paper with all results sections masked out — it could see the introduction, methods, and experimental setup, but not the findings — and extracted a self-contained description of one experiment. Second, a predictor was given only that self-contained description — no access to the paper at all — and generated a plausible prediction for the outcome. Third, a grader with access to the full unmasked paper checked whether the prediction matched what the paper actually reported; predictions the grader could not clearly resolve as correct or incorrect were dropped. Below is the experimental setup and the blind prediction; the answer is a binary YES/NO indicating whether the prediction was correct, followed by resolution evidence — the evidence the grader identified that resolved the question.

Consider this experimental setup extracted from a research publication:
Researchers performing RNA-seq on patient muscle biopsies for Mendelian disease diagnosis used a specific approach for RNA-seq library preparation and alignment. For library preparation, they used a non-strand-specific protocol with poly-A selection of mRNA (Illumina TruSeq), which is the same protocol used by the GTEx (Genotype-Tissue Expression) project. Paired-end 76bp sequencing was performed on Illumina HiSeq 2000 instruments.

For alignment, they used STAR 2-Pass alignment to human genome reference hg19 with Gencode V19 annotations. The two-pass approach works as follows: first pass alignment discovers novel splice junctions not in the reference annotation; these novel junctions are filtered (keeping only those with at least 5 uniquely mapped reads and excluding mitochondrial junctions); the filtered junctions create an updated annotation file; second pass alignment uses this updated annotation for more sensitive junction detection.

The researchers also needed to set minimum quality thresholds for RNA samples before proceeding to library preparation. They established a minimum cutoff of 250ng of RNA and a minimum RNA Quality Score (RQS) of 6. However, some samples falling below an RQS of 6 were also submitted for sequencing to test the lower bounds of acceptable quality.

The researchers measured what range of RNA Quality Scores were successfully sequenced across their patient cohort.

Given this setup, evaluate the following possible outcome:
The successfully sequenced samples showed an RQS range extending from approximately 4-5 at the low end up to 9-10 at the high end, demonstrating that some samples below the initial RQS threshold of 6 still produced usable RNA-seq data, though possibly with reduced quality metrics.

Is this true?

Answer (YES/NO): NO